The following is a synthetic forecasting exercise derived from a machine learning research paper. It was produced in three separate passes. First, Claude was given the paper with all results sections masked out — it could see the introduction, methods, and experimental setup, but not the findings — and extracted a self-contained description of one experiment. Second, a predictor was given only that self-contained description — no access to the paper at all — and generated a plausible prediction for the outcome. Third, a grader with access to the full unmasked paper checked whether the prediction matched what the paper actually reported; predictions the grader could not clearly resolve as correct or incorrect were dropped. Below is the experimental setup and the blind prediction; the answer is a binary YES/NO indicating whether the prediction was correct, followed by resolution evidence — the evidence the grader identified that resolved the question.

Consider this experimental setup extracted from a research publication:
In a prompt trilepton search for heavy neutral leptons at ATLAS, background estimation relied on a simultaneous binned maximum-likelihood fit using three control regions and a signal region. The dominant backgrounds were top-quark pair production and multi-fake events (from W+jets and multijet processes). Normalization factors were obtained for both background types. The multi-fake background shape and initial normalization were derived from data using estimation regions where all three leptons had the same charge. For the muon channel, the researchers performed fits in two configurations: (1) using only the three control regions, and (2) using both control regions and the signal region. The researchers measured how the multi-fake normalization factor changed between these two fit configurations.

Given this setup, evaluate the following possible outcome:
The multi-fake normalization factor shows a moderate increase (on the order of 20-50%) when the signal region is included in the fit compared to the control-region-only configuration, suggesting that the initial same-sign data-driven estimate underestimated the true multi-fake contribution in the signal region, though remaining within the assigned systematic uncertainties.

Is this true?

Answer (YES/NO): NO